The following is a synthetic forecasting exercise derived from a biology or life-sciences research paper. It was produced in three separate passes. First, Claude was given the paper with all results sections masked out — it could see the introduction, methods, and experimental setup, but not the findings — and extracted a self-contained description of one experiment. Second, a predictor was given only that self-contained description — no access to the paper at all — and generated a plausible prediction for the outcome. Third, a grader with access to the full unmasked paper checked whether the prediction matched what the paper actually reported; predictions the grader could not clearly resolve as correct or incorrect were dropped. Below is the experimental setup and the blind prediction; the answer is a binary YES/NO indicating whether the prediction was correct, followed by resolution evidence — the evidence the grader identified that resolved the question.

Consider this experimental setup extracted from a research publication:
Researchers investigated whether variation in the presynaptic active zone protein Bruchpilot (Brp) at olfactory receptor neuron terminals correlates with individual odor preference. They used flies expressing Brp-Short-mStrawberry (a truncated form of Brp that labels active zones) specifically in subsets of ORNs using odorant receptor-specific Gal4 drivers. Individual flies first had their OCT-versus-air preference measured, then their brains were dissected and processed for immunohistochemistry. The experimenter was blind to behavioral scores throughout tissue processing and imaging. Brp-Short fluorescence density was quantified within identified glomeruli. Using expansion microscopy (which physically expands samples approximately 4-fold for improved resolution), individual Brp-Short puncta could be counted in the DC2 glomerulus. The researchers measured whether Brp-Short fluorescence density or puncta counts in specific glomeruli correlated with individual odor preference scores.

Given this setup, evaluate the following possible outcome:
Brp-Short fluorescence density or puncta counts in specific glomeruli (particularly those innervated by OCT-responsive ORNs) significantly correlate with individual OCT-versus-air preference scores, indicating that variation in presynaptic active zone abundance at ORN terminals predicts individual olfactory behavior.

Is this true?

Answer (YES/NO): NO